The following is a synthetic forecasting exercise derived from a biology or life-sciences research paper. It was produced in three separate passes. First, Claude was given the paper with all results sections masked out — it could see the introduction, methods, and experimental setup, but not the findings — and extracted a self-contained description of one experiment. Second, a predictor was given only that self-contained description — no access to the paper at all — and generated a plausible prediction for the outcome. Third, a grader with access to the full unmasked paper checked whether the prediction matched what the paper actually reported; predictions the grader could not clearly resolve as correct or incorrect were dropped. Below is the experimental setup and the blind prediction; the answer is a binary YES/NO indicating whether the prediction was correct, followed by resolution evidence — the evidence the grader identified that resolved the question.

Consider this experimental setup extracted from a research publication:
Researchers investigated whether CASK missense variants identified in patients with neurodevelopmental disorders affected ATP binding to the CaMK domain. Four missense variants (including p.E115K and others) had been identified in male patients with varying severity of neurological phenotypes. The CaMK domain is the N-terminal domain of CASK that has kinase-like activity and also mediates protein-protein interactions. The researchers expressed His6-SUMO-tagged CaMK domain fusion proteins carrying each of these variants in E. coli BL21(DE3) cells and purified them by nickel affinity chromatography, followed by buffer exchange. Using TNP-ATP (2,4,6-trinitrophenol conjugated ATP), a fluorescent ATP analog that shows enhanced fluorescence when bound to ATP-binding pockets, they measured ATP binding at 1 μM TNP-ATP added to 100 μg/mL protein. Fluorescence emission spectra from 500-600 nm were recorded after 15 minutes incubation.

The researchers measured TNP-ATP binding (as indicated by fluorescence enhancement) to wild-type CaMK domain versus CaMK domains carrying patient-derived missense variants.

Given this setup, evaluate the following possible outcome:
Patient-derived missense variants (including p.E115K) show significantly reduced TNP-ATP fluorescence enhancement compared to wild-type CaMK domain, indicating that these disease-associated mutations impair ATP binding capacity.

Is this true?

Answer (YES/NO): NO